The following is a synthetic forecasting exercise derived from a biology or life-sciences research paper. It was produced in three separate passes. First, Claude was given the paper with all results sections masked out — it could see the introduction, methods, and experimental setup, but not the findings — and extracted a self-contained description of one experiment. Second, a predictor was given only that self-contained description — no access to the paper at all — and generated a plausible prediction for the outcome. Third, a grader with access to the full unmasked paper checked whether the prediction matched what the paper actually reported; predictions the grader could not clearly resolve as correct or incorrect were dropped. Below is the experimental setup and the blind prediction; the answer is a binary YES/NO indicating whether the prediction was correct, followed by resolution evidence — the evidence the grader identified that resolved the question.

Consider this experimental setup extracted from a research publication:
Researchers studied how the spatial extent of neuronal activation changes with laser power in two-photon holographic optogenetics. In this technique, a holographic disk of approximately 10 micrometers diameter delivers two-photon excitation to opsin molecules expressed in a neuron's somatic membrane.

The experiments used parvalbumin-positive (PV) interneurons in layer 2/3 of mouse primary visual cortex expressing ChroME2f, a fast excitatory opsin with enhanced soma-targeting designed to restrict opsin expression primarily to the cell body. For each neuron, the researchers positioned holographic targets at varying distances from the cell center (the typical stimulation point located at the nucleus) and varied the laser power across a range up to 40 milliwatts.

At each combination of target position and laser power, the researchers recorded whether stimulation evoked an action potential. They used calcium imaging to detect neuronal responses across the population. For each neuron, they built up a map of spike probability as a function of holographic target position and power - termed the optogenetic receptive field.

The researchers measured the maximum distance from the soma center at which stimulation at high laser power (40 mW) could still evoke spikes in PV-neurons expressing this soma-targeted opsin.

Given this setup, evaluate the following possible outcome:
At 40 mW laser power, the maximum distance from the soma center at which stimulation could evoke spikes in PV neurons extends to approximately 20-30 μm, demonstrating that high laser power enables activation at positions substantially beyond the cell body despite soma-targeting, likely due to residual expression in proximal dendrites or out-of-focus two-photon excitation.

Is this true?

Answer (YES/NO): YES